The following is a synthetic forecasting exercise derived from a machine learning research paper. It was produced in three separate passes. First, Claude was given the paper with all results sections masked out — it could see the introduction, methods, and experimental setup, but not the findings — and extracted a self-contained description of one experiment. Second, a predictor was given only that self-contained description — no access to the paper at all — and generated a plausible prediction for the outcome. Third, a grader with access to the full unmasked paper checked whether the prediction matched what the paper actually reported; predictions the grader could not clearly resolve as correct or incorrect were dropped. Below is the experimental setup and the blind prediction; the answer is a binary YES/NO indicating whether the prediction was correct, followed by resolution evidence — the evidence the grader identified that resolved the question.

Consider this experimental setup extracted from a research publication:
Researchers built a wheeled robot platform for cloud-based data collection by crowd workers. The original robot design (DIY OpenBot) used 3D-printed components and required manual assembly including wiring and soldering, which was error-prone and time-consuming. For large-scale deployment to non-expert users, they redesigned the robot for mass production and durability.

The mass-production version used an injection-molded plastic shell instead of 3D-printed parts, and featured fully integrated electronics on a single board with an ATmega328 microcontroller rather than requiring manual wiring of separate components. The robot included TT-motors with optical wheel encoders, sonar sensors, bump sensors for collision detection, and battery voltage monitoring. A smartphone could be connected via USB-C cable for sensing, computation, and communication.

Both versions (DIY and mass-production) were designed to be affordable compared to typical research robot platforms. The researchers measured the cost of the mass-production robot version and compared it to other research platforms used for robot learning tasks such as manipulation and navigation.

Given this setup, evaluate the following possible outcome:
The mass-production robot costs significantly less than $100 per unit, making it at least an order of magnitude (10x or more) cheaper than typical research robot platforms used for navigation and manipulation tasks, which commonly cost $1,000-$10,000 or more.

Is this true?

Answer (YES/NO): NO